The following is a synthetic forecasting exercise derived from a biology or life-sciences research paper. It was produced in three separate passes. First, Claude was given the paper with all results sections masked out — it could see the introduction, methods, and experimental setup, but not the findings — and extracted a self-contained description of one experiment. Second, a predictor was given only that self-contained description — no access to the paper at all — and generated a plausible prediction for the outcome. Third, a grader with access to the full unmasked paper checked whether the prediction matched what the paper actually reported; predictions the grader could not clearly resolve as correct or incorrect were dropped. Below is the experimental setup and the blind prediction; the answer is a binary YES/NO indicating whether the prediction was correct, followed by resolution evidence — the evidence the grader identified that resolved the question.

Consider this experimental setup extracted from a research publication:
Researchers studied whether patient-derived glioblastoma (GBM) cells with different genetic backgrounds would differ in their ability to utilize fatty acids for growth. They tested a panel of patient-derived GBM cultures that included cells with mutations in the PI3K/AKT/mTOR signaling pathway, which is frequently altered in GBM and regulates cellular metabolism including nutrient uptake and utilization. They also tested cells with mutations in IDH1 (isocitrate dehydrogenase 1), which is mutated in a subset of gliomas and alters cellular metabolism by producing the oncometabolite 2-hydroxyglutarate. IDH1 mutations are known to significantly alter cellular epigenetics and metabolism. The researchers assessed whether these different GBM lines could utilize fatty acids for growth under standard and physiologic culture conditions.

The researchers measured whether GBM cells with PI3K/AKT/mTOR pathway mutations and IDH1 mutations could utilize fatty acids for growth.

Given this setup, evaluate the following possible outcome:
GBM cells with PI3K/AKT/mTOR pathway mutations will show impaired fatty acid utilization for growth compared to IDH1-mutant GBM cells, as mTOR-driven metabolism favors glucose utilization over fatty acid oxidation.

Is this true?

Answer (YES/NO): NO